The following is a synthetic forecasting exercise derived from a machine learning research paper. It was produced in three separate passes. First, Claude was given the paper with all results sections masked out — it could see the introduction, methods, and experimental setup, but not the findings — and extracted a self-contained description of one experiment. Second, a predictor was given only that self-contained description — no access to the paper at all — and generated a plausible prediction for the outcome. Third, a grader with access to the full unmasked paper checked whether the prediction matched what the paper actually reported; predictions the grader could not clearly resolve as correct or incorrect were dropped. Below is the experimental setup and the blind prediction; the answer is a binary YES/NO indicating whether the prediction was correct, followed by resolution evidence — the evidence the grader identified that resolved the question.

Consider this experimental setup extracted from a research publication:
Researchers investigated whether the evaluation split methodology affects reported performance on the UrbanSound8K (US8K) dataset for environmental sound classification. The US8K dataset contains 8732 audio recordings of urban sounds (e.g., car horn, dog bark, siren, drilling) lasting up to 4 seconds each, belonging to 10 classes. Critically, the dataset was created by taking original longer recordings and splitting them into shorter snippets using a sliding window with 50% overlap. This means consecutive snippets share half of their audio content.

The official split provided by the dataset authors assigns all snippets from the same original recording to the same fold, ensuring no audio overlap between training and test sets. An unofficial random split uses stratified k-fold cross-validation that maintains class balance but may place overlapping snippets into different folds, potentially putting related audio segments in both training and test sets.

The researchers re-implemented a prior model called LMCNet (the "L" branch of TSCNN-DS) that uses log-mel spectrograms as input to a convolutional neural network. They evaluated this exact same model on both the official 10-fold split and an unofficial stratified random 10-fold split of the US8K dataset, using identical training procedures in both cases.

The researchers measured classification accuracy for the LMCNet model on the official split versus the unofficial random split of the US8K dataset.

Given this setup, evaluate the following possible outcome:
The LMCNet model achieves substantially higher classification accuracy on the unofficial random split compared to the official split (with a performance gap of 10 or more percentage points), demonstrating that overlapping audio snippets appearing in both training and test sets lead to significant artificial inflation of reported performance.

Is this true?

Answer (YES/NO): YES